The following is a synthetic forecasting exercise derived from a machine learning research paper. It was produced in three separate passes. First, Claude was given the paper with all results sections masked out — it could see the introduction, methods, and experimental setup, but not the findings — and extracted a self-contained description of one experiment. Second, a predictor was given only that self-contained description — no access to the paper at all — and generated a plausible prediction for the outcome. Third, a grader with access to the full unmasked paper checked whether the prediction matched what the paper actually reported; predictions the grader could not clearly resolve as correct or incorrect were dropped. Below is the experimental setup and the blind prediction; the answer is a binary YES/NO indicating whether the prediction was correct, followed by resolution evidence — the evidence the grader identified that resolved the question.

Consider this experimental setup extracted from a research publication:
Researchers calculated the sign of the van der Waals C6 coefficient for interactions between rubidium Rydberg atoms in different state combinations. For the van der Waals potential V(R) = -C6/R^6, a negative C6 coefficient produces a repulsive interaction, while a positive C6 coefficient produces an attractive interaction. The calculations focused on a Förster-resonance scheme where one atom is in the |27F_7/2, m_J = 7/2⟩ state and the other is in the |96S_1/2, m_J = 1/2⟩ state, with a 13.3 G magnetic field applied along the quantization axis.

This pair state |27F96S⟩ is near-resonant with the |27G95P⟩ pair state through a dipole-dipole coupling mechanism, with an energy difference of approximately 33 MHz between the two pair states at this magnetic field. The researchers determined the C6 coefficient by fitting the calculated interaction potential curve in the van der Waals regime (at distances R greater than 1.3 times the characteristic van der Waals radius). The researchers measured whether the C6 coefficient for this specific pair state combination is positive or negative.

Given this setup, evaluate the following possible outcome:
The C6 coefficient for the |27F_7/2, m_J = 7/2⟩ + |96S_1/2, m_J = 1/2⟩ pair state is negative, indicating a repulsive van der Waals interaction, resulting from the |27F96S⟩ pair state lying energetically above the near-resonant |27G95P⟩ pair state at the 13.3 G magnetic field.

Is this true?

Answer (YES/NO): YES